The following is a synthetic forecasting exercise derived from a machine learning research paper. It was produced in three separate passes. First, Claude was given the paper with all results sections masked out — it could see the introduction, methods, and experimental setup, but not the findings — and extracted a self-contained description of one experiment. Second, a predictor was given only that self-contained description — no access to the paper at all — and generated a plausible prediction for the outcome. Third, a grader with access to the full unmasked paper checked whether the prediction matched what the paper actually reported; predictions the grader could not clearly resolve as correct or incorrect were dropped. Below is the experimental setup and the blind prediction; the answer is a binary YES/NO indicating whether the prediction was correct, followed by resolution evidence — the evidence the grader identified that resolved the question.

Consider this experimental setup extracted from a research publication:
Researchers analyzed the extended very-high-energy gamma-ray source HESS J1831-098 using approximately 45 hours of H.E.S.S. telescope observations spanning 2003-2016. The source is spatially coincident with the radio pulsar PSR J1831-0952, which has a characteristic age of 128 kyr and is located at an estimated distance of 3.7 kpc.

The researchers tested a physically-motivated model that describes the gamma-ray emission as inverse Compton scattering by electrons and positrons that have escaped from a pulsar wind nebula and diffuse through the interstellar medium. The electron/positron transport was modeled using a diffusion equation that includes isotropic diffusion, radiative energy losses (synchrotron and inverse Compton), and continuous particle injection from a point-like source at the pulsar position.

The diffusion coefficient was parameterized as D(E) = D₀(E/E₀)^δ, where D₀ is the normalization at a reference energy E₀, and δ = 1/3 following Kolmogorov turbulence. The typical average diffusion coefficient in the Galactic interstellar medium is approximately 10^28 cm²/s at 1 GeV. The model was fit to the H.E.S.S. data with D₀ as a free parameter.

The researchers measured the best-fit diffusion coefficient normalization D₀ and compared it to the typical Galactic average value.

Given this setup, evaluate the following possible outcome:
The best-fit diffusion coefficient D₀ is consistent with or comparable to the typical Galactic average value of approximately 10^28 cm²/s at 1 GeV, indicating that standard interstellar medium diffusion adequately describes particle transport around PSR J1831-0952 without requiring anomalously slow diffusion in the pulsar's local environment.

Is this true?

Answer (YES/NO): NO